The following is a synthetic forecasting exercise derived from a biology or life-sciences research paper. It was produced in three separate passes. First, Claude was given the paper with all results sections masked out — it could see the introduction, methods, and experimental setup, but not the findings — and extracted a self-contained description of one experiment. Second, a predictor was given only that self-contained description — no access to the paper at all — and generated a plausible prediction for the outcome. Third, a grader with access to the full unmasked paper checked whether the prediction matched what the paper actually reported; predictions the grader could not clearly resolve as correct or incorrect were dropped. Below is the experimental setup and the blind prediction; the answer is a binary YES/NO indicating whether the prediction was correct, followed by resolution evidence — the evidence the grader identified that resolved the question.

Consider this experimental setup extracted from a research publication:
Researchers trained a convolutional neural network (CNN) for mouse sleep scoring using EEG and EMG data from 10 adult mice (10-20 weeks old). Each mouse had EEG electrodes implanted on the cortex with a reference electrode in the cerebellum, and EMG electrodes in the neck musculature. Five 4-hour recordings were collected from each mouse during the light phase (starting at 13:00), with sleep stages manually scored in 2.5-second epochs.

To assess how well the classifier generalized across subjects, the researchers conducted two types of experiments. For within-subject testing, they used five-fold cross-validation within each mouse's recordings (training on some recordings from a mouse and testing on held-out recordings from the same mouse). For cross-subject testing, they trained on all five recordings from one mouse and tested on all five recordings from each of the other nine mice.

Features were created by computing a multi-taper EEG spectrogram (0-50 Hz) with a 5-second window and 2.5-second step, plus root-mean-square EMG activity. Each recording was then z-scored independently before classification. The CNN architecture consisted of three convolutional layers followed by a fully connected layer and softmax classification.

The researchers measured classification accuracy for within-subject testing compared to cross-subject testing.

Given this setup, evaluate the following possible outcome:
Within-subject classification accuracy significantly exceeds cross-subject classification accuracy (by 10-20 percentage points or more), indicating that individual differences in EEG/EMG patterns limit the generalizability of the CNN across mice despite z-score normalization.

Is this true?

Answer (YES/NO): NO